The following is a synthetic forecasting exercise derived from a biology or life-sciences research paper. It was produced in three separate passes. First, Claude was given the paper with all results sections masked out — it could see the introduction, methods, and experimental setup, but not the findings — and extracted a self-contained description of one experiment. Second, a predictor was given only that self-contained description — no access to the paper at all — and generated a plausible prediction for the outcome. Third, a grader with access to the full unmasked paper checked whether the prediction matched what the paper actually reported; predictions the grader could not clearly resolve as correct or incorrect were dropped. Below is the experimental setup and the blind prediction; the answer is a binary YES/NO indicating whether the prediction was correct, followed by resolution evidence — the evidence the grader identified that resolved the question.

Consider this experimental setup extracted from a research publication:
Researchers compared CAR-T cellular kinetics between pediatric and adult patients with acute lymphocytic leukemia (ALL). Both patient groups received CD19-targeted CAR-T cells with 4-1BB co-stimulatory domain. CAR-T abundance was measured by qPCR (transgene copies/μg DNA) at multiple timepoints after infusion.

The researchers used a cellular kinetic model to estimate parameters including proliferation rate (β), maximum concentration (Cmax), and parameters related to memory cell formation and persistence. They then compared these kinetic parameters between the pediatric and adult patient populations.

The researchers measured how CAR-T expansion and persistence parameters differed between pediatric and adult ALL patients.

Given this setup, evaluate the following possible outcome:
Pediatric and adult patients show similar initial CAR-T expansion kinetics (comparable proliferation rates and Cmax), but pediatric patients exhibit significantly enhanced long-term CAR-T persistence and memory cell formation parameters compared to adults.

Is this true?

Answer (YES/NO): NO